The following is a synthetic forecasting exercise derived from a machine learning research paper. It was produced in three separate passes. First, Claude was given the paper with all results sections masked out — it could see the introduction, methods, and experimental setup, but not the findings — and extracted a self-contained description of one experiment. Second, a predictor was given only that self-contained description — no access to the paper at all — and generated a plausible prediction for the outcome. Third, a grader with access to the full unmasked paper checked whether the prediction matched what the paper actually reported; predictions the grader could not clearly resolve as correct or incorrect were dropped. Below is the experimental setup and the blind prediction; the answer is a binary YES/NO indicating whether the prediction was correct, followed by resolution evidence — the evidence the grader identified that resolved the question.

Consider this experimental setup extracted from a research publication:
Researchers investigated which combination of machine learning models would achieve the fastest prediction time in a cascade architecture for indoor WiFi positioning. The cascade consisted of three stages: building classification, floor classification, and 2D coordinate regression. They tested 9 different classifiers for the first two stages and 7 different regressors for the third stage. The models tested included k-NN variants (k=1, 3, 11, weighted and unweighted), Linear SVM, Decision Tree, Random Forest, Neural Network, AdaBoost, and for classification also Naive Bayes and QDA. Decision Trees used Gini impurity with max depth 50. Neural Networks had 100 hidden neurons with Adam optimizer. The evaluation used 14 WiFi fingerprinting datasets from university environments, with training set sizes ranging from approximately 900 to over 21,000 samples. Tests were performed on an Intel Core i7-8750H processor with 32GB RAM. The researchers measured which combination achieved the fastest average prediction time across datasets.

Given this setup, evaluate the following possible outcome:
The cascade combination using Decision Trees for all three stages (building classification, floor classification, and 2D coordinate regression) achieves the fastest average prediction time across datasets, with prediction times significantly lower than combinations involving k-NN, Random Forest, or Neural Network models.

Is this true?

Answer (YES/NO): NO